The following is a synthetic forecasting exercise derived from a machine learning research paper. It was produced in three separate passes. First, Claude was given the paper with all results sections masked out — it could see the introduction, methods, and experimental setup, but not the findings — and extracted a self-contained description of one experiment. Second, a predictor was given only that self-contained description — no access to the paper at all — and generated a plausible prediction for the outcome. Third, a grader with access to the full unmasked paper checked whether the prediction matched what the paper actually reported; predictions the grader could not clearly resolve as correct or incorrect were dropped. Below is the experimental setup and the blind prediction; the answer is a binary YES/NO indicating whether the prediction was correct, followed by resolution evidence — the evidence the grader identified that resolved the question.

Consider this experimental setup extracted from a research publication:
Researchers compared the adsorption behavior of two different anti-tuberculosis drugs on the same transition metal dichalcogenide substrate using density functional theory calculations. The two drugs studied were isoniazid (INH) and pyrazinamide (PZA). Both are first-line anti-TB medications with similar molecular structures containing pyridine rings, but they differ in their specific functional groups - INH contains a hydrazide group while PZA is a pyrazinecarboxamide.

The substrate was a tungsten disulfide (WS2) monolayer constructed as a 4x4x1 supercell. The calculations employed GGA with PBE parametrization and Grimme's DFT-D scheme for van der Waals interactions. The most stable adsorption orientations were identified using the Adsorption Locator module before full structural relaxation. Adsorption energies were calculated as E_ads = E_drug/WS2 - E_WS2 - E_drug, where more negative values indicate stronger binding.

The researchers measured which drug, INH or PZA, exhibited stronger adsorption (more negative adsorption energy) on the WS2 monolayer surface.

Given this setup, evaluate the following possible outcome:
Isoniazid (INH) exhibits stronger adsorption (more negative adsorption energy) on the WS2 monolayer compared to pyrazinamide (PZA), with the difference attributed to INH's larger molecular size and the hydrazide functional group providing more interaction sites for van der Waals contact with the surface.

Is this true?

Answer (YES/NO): NO